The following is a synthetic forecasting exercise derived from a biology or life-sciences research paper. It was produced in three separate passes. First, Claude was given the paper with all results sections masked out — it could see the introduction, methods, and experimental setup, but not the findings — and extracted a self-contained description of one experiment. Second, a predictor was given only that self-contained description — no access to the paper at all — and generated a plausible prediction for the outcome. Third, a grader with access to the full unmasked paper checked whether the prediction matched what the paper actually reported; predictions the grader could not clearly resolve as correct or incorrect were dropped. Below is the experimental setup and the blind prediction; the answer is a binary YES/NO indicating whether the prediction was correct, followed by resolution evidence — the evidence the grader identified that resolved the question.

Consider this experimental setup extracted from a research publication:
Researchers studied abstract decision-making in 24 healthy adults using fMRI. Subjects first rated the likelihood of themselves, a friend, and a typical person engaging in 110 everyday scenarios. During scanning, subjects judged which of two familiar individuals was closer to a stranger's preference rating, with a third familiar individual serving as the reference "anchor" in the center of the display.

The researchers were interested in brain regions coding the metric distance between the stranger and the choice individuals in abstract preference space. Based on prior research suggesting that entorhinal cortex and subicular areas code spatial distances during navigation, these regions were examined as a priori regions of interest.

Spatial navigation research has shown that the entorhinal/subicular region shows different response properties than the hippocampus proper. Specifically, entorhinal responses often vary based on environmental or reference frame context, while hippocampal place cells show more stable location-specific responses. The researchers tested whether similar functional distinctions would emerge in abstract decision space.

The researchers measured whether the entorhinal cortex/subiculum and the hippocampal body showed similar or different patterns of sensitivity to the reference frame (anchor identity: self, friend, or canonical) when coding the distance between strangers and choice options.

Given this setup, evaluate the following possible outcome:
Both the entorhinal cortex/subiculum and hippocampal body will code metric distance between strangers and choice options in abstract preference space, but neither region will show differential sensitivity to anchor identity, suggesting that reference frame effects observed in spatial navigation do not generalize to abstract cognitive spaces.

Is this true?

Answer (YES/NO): NO